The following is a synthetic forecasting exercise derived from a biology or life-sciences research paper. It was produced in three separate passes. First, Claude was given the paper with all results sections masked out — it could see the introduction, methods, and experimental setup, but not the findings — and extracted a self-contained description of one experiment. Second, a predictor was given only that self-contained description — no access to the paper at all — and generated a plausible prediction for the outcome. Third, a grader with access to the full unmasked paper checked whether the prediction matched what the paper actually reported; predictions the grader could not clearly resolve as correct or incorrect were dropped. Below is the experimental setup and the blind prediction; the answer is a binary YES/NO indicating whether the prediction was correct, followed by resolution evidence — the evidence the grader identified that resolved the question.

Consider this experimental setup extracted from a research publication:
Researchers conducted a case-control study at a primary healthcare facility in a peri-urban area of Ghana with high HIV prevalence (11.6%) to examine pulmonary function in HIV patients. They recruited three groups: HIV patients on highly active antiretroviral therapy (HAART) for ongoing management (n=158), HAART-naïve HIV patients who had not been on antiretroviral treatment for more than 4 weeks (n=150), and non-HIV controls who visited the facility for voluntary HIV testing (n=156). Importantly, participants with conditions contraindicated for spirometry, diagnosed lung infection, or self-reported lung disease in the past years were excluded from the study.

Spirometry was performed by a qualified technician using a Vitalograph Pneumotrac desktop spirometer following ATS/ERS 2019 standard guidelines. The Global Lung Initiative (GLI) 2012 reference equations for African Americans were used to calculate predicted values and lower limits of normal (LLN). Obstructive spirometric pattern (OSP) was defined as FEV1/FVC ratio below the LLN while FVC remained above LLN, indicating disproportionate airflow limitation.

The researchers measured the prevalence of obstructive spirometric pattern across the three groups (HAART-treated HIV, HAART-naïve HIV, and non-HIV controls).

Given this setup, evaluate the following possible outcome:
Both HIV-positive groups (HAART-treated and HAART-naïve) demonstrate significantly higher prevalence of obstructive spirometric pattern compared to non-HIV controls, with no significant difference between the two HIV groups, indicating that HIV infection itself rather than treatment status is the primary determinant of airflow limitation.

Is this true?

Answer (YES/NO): NO